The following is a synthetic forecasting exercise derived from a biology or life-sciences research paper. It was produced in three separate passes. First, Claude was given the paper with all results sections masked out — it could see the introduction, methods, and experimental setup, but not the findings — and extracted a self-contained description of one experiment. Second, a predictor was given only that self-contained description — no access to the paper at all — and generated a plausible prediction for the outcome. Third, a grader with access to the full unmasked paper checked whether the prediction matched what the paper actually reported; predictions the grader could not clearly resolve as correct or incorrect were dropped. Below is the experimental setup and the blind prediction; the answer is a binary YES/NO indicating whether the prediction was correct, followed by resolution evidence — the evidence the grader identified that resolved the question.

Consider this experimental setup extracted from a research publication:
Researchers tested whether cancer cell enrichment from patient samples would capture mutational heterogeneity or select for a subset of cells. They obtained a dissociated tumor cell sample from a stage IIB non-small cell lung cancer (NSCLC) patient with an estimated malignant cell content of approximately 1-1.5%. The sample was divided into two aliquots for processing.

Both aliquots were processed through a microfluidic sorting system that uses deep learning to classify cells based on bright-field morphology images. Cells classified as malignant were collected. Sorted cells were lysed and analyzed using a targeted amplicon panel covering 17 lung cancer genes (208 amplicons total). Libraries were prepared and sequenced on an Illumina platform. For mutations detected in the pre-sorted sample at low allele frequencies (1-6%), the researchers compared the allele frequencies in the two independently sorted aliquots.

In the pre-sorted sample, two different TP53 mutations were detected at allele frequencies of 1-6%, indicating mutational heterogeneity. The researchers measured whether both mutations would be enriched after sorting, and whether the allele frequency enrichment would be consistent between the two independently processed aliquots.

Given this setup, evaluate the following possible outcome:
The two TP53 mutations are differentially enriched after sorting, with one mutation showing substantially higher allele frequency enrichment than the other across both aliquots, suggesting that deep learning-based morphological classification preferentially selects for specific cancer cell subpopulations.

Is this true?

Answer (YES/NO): NO